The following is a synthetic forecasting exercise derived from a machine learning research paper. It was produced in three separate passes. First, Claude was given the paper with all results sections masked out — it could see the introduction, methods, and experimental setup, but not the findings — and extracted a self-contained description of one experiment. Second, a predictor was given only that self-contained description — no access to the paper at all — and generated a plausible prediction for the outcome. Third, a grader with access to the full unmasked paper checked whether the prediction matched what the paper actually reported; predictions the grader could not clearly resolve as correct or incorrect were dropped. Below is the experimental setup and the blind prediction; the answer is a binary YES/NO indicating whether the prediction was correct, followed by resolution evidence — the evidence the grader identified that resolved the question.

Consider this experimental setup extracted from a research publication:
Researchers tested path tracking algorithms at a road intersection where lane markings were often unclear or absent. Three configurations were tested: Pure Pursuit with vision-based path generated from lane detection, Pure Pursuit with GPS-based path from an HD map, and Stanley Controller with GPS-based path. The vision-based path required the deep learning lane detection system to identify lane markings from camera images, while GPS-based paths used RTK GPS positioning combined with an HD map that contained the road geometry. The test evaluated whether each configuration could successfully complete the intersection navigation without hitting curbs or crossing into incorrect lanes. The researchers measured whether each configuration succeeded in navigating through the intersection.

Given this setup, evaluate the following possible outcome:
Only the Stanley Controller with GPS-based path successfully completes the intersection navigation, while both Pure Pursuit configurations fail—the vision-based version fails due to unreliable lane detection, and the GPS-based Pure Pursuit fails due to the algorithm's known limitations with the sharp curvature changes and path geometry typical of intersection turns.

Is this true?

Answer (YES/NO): NO